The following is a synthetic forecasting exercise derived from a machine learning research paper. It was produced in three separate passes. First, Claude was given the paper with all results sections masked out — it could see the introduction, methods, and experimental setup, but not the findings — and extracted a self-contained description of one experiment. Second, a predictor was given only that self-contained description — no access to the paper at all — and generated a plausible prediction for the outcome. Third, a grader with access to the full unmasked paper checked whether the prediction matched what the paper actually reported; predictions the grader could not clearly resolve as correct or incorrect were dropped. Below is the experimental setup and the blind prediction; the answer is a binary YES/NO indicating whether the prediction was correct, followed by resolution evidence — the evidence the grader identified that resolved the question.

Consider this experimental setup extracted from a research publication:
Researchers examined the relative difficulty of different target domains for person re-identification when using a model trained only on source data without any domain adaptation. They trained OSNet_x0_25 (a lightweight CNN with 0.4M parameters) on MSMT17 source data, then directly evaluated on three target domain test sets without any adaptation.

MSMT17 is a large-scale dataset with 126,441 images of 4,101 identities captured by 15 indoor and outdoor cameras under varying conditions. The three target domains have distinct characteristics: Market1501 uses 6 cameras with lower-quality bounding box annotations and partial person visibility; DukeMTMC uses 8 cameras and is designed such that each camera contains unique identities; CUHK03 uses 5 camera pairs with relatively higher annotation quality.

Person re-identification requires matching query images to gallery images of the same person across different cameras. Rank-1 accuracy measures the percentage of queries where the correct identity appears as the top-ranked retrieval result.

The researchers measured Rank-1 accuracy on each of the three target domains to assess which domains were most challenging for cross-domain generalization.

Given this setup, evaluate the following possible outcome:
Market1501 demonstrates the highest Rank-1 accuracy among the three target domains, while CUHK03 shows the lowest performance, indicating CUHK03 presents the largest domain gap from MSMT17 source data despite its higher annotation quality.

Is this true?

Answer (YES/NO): YES